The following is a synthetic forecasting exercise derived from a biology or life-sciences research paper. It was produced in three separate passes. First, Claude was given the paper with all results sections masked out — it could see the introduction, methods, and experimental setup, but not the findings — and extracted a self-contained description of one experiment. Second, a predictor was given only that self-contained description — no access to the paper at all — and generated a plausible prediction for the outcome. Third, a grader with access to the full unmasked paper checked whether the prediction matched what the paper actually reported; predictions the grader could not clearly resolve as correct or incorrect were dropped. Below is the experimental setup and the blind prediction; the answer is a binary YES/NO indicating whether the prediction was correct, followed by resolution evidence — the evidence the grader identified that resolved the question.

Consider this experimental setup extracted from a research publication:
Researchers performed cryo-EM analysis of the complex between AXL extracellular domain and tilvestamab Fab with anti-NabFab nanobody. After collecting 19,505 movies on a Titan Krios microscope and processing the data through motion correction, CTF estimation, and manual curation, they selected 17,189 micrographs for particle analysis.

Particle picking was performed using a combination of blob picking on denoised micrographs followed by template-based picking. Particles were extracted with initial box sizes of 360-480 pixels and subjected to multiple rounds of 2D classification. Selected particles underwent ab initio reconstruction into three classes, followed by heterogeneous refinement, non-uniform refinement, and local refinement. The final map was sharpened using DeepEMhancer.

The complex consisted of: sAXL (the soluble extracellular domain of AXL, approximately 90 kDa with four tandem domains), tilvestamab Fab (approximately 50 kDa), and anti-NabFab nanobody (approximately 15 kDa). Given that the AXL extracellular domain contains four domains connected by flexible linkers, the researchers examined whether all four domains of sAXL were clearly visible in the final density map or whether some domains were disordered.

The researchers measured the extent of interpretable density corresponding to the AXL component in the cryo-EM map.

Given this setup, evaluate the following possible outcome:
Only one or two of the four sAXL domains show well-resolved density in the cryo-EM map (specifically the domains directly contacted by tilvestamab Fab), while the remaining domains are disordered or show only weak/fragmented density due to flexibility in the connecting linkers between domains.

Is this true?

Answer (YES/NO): YES